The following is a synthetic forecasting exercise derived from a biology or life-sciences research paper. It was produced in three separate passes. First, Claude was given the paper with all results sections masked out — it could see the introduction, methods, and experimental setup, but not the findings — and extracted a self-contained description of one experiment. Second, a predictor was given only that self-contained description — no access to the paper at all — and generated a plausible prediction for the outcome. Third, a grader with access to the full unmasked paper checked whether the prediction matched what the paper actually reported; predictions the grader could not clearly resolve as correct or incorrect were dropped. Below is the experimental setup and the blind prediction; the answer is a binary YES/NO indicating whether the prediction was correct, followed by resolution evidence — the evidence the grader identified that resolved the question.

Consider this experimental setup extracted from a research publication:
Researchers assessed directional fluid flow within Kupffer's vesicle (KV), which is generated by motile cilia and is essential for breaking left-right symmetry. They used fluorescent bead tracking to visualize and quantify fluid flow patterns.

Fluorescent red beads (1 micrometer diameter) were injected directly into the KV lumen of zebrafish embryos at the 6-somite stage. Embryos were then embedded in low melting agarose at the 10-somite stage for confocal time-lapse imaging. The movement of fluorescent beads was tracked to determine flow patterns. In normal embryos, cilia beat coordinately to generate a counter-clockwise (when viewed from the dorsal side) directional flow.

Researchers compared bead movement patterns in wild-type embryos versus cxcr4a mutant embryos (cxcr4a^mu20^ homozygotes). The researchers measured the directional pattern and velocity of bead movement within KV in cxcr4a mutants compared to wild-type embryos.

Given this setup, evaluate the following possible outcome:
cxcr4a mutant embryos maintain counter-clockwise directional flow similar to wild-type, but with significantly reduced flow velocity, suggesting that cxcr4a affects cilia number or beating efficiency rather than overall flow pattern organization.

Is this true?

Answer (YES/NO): NO